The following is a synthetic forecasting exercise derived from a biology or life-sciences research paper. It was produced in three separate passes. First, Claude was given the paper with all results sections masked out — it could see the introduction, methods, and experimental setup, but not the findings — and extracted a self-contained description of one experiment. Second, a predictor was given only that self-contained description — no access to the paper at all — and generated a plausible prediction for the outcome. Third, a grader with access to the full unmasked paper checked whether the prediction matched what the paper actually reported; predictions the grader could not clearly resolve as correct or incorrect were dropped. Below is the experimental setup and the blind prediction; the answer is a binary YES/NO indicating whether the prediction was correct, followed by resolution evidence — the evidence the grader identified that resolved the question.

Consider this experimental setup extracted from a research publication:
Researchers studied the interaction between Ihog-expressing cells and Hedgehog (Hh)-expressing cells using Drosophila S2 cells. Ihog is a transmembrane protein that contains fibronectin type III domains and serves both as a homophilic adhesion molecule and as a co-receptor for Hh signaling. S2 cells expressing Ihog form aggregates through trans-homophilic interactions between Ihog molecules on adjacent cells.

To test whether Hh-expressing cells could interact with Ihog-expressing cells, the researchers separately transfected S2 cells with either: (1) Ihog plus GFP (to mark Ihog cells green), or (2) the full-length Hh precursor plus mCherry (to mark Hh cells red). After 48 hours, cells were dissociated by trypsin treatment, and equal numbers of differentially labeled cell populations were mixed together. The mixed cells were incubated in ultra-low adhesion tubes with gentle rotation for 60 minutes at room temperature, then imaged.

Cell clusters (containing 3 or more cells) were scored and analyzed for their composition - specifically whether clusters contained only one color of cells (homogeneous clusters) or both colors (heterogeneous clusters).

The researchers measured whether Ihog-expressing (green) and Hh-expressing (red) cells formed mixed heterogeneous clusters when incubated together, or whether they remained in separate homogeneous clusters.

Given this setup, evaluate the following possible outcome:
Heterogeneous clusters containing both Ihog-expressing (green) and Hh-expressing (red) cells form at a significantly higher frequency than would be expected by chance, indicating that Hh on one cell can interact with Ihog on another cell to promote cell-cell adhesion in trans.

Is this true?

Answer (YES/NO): YES